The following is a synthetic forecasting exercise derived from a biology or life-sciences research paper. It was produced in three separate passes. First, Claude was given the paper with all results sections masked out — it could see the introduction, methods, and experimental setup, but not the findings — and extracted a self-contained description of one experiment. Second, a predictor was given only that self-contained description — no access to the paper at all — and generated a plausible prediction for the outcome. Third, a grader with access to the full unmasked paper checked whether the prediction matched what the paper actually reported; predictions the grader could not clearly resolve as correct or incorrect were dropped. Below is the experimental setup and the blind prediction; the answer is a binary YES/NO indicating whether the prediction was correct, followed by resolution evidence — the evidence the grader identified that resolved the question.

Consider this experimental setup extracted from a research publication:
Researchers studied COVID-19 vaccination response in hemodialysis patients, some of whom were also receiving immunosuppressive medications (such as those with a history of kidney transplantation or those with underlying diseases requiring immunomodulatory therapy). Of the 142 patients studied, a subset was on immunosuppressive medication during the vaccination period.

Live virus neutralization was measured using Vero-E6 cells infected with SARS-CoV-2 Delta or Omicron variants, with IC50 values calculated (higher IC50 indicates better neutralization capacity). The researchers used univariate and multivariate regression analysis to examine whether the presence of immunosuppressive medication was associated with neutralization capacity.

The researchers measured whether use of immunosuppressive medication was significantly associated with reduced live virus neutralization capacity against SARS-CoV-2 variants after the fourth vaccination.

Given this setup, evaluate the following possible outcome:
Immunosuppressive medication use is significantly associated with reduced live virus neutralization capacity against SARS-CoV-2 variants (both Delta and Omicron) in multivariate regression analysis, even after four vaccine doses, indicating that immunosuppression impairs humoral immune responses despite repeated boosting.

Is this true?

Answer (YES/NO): NO